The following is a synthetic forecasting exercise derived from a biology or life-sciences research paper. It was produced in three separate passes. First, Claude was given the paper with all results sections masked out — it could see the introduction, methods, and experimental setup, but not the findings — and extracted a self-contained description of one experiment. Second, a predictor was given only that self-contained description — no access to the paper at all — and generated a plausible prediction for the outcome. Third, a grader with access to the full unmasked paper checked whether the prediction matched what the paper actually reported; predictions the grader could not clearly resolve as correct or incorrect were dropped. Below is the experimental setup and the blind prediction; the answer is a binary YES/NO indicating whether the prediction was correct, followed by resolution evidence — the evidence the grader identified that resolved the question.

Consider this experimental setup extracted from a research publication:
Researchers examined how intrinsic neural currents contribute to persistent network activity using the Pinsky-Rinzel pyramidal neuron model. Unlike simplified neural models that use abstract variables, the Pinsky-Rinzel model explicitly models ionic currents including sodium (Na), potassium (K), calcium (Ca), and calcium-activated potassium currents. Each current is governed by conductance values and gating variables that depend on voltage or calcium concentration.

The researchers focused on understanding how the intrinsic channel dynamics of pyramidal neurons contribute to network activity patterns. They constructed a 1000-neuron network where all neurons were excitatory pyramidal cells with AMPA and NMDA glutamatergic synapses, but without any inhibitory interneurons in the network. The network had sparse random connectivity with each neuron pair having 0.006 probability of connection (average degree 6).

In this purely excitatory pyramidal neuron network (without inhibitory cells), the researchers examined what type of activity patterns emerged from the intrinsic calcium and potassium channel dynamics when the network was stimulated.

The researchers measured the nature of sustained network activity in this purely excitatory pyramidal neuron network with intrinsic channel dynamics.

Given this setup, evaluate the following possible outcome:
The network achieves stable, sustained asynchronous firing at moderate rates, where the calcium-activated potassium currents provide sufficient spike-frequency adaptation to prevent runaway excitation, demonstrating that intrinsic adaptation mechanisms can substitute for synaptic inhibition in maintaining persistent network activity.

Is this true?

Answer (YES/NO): NO